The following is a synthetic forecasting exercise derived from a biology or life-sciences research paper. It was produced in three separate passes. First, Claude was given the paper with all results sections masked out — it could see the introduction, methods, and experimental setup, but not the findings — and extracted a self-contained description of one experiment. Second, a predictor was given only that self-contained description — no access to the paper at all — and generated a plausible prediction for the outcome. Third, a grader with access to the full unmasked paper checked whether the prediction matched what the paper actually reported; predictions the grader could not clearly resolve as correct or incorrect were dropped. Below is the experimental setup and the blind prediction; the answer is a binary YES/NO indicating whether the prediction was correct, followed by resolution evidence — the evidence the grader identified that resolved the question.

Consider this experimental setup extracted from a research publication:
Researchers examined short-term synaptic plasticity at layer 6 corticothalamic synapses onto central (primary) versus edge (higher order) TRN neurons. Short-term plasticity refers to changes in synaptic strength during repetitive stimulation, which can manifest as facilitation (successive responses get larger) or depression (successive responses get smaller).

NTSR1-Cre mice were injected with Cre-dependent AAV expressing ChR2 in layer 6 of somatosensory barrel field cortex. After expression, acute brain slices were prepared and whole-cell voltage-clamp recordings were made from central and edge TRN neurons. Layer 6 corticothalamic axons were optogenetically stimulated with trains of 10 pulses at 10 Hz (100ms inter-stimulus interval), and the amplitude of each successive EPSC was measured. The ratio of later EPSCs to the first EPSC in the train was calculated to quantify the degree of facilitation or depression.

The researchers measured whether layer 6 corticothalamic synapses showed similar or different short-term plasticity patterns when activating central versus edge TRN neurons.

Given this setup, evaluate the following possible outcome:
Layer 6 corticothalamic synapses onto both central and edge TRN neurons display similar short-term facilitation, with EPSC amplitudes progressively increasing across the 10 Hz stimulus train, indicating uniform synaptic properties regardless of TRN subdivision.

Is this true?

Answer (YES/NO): NO